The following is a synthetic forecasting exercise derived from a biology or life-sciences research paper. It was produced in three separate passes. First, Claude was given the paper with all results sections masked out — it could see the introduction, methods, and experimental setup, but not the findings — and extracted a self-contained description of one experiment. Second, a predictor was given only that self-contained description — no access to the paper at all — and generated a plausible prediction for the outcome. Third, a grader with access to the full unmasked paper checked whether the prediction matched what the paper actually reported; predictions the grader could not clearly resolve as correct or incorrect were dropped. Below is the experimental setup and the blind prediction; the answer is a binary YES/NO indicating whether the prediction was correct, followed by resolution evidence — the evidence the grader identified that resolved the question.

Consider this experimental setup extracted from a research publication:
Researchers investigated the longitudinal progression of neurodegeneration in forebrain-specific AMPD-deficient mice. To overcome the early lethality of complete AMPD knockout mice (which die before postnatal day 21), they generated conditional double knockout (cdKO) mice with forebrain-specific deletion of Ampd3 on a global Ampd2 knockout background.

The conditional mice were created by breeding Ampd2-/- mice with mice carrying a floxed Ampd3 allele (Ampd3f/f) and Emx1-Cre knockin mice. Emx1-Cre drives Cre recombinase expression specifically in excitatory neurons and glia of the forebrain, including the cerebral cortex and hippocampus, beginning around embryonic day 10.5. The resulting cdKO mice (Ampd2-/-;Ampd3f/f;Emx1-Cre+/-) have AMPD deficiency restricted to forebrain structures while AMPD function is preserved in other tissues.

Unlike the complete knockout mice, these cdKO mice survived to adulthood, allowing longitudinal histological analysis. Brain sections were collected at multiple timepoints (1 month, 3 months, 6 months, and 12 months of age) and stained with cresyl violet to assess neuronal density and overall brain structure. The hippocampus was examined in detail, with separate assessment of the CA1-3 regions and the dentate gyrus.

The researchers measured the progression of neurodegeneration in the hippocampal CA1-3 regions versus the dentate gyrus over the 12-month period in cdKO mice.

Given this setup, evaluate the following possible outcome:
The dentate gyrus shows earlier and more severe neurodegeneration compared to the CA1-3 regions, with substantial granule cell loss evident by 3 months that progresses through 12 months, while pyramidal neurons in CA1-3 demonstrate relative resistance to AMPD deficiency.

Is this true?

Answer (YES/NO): YES